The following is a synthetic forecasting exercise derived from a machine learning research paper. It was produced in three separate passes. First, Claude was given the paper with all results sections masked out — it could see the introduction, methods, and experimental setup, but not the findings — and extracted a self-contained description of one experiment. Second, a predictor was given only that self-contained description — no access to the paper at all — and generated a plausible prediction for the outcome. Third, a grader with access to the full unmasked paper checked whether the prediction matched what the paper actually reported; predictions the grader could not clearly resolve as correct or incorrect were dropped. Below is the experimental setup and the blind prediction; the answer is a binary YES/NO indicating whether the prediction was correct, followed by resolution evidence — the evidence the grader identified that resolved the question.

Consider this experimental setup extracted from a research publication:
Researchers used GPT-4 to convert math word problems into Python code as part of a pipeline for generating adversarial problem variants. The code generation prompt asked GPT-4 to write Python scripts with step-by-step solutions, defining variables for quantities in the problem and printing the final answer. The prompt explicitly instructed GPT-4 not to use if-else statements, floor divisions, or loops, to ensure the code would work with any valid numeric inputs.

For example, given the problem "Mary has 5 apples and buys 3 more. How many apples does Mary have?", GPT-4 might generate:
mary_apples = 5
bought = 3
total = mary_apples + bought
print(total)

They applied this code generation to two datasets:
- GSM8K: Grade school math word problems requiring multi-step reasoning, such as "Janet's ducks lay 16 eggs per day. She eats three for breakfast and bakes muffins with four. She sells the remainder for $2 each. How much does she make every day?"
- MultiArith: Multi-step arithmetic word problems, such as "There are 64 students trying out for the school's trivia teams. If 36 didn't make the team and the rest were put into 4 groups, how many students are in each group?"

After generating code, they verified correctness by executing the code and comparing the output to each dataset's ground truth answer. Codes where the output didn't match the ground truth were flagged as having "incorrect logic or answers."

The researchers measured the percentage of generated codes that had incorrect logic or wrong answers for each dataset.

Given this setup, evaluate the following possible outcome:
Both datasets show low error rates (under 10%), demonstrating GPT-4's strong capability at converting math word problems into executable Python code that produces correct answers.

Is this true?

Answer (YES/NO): YES